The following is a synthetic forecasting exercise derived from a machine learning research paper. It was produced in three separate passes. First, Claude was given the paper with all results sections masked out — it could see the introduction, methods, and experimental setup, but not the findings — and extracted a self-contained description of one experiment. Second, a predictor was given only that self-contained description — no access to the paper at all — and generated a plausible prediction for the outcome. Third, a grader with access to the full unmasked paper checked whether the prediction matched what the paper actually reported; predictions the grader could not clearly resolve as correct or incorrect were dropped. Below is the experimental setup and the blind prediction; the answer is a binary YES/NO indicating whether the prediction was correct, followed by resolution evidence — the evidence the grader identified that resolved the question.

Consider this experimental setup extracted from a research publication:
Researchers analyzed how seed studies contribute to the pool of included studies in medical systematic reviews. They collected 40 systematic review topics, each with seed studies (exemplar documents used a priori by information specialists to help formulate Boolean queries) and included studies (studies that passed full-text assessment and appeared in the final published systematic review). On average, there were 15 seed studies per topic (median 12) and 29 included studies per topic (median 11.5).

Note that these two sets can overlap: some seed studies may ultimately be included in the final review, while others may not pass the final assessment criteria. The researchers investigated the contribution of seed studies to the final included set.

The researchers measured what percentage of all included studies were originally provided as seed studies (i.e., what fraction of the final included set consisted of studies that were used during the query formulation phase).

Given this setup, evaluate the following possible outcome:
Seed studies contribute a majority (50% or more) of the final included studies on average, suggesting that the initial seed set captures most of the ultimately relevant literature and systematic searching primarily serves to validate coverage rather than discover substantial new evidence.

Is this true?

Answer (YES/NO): NO